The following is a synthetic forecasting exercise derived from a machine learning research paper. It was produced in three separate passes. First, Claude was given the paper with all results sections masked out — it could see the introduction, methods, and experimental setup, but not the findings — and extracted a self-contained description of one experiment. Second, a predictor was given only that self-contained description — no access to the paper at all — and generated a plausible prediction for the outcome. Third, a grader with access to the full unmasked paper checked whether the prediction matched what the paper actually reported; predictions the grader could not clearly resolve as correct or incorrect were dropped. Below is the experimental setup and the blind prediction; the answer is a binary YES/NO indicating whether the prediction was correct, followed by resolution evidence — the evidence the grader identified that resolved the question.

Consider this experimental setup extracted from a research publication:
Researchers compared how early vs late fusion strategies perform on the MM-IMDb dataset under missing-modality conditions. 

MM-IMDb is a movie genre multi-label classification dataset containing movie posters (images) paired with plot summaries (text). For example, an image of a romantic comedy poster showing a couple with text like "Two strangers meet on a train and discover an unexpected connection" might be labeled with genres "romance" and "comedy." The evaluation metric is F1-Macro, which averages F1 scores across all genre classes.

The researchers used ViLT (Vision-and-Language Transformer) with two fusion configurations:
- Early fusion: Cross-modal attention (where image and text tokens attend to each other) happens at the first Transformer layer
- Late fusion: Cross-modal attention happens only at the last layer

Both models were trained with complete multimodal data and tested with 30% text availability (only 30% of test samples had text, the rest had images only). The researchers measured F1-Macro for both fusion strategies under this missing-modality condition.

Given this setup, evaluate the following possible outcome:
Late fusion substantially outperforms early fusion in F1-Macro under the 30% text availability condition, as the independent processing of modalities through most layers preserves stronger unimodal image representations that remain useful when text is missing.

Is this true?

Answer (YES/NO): NO